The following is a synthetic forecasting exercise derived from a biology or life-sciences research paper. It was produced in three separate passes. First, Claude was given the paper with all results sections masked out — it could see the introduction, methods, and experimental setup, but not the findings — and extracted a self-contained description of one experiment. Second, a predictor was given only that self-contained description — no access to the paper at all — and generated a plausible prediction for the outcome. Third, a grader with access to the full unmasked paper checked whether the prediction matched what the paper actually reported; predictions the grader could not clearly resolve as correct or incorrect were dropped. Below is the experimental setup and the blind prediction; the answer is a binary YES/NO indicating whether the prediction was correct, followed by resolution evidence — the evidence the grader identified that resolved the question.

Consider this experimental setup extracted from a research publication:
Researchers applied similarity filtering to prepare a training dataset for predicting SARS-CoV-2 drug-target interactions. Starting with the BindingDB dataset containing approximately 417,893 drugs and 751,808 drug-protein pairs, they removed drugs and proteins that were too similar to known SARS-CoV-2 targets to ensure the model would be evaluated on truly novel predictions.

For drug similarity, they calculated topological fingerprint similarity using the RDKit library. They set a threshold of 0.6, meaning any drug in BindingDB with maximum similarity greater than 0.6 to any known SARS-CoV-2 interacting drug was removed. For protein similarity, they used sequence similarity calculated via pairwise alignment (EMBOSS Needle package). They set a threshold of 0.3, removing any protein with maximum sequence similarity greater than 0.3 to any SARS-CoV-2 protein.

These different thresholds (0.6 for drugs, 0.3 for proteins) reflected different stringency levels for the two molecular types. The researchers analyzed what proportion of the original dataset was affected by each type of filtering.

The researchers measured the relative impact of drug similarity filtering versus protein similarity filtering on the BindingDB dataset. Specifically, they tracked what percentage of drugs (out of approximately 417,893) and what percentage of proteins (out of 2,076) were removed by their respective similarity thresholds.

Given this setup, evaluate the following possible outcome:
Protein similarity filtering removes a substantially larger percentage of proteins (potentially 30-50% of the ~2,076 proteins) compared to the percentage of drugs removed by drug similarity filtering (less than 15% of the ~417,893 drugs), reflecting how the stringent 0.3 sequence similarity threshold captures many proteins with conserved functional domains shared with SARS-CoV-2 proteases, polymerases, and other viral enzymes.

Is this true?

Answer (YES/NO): NO